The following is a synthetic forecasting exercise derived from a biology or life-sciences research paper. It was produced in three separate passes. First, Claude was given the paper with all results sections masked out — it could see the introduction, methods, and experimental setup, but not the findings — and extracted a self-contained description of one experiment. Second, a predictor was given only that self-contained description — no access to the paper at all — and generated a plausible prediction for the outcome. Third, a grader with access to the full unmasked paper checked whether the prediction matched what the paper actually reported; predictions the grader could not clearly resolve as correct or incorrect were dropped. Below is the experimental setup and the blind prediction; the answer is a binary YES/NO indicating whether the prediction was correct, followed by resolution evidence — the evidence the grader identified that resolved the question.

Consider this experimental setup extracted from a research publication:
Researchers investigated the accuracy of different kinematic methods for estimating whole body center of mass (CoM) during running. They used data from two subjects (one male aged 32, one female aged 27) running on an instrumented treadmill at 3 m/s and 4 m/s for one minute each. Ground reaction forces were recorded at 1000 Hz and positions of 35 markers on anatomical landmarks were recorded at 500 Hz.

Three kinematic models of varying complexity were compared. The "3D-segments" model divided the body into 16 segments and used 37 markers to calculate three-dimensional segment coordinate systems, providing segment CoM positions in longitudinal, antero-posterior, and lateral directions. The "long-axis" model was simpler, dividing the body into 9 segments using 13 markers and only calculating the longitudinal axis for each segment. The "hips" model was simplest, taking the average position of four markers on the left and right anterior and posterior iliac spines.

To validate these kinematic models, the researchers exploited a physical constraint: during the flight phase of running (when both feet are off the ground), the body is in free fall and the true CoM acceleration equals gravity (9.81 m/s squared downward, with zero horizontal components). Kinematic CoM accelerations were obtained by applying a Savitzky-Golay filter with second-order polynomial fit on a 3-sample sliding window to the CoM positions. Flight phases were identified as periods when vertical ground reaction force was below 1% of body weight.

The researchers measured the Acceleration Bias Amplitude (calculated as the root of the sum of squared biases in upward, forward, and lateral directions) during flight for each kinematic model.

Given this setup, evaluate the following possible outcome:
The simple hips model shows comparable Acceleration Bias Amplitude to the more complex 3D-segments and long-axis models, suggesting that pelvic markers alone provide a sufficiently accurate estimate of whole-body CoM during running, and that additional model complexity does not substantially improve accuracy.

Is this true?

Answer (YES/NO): NO